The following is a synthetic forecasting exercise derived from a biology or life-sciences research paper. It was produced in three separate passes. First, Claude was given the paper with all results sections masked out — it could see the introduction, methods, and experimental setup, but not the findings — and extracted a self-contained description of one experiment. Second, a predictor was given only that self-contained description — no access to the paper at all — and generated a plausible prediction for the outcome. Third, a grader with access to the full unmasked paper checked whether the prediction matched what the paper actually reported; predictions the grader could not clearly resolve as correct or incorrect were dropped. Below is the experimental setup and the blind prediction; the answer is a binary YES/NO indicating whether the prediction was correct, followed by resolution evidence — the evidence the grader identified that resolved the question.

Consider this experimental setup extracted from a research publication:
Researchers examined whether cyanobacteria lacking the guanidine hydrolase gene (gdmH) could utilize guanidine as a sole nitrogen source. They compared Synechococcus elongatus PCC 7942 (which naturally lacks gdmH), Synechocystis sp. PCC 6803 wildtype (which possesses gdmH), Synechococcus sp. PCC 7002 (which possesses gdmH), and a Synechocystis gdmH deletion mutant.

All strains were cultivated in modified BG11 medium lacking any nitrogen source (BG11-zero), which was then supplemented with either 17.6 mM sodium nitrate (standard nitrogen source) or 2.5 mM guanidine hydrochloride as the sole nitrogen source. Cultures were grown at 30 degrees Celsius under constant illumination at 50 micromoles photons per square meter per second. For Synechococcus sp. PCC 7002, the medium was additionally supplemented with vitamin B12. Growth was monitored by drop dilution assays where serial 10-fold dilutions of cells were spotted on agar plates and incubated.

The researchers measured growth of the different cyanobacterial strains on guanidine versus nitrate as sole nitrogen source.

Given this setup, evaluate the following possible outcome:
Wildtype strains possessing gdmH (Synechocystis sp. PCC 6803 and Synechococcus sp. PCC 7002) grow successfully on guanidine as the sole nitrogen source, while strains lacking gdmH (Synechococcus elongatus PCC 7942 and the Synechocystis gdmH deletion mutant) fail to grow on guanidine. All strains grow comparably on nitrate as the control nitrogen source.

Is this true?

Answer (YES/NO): YES